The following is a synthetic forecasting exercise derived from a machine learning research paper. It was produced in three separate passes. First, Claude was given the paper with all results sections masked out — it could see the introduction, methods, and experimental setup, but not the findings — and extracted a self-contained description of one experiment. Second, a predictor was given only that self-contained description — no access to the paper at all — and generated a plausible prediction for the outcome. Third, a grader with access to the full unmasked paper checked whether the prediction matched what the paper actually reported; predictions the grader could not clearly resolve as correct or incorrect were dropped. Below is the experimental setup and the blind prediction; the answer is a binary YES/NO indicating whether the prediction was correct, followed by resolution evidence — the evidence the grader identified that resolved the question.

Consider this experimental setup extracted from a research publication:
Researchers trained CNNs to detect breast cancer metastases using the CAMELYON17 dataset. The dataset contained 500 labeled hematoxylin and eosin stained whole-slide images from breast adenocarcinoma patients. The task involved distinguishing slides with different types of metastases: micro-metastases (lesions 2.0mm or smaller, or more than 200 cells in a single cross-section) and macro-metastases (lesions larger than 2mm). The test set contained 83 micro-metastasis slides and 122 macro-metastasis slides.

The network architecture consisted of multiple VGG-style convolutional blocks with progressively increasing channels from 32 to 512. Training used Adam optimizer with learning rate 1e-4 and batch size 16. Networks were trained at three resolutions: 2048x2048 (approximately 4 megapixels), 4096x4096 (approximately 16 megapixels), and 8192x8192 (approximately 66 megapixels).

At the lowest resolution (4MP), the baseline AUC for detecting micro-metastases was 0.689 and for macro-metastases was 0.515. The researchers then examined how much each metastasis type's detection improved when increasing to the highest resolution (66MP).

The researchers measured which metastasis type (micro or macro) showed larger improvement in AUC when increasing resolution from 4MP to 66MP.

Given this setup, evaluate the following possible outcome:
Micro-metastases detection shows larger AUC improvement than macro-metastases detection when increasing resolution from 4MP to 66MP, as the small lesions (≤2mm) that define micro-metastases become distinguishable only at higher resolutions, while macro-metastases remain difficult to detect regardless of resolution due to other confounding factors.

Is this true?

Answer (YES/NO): NO